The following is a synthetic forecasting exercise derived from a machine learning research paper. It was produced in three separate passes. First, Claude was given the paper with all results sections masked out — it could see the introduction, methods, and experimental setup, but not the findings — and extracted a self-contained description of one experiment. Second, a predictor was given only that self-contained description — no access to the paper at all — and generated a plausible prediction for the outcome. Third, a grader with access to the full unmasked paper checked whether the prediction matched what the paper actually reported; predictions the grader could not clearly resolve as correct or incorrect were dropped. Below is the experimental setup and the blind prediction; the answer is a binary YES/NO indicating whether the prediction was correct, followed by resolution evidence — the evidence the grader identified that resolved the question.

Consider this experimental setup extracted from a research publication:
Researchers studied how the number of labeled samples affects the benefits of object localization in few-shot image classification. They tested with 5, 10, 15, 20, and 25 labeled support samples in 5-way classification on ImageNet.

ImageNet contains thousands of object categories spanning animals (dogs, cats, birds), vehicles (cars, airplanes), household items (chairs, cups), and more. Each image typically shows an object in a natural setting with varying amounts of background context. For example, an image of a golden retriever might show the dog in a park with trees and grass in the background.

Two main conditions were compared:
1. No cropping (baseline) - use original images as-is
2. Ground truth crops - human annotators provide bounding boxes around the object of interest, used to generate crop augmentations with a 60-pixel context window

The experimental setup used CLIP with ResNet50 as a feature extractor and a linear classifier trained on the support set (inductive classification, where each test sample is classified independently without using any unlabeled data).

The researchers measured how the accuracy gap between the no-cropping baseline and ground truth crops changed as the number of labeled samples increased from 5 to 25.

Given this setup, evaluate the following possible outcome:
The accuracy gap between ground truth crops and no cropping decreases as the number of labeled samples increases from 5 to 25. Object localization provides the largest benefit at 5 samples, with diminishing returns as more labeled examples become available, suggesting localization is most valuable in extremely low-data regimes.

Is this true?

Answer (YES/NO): YES